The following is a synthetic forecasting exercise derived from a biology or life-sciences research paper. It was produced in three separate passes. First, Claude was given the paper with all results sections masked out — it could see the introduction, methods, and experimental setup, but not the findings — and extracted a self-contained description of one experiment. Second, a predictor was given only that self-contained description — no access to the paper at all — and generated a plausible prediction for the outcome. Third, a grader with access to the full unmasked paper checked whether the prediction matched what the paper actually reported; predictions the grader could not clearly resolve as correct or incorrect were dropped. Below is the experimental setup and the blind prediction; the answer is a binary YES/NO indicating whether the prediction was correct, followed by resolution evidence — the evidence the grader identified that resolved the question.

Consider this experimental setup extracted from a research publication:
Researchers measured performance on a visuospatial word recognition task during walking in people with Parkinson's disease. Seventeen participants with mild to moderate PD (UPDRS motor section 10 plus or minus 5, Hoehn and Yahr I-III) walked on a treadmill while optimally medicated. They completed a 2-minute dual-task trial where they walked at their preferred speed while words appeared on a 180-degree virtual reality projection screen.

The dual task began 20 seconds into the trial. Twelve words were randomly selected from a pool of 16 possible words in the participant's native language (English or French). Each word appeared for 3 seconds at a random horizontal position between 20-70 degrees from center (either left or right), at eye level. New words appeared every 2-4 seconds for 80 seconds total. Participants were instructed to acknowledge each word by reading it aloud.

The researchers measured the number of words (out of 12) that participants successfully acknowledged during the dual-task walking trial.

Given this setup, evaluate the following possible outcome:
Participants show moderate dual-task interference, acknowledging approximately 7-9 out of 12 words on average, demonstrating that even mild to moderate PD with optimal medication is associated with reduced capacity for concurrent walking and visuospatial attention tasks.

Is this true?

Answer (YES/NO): NO